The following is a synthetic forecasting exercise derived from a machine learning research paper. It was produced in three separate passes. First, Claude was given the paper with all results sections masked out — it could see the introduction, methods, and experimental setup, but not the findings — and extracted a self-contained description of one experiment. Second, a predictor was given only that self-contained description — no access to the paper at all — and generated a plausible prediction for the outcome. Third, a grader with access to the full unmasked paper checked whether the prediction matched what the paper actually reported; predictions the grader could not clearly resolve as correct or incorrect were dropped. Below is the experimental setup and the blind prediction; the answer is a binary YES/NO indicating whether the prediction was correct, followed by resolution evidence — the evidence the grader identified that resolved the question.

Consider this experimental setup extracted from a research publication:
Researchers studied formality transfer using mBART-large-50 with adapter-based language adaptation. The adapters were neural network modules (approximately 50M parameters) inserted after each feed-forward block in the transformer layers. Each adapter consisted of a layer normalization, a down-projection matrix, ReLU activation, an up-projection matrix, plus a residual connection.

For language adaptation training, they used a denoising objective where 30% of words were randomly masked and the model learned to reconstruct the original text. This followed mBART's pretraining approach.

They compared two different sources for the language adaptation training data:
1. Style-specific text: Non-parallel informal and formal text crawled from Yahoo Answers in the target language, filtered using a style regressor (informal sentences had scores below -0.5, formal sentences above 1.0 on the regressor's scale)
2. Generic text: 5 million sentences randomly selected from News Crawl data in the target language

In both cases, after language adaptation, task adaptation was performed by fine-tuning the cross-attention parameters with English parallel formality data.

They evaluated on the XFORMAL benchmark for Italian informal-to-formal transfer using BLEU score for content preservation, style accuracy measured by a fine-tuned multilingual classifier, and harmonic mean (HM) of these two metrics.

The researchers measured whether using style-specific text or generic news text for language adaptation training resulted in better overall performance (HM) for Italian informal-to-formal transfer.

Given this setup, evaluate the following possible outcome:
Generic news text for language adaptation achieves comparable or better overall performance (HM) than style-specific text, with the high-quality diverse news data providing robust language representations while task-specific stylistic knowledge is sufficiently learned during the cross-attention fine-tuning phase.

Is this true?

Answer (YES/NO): NO